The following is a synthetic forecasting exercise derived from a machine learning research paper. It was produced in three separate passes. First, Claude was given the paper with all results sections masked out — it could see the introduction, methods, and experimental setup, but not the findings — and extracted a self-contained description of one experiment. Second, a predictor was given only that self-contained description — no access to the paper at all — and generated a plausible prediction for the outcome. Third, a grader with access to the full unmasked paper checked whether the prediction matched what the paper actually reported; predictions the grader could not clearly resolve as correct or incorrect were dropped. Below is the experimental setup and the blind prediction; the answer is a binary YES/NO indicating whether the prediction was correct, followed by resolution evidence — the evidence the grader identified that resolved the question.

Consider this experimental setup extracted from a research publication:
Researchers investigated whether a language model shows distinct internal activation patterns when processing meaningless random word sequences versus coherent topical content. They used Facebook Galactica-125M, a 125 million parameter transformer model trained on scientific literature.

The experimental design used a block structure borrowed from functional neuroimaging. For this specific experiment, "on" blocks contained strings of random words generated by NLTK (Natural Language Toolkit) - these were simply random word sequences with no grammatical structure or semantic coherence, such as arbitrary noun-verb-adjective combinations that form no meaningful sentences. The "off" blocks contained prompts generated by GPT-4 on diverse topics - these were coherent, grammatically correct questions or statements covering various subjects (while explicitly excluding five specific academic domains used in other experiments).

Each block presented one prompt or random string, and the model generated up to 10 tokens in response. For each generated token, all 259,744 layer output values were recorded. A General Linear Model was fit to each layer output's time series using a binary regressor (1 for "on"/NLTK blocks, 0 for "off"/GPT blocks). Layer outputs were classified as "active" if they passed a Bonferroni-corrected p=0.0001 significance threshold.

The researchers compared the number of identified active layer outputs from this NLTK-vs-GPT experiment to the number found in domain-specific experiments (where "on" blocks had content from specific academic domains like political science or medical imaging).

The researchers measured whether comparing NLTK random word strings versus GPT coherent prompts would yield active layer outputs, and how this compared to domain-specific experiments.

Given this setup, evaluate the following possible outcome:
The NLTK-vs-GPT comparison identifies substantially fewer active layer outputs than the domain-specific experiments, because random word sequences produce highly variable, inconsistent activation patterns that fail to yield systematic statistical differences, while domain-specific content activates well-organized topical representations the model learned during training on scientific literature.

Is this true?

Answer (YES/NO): YES